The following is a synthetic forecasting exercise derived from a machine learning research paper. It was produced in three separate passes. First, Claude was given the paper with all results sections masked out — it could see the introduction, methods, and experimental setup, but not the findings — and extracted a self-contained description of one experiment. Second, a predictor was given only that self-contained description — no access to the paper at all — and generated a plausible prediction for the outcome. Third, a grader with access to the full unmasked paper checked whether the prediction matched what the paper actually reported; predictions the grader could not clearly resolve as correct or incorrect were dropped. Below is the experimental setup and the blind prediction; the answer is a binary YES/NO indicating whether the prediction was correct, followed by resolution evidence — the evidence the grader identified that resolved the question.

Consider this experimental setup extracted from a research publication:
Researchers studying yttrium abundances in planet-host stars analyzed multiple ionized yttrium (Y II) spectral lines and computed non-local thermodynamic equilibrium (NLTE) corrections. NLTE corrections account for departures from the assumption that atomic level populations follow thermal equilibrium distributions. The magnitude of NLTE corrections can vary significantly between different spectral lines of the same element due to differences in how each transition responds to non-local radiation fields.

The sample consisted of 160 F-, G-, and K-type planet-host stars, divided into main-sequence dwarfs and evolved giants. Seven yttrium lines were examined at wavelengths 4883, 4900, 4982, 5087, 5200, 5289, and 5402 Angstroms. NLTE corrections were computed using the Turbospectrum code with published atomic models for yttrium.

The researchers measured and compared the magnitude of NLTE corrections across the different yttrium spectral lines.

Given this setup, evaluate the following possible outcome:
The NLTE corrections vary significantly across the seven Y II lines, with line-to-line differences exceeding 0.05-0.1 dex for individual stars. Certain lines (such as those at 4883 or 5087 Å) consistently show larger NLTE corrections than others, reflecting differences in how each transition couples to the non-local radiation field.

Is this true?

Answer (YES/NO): YES